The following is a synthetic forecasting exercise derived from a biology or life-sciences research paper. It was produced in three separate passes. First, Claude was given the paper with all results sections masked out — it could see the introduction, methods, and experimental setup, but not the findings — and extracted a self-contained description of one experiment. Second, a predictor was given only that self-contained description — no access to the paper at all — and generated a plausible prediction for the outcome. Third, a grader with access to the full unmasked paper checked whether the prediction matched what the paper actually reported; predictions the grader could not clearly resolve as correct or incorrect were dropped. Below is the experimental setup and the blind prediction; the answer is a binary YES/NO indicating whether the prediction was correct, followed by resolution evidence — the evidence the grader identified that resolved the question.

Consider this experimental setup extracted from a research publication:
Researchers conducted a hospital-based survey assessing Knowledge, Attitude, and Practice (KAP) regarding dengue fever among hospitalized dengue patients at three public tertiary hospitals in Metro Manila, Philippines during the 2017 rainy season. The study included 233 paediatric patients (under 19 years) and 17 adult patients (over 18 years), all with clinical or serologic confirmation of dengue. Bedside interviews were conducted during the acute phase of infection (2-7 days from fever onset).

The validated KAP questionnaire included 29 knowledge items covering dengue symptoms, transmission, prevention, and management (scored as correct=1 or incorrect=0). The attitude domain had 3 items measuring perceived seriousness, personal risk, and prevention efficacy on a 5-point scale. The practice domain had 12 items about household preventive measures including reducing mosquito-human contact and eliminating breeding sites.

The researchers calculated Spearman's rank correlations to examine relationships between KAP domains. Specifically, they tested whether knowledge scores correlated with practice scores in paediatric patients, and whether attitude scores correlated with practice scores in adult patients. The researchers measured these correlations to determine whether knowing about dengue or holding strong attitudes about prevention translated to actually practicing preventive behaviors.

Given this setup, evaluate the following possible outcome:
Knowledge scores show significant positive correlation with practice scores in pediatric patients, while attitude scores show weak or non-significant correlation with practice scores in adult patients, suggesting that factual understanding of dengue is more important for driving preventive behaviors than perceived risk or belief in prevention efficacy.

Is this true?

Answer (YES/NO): NO